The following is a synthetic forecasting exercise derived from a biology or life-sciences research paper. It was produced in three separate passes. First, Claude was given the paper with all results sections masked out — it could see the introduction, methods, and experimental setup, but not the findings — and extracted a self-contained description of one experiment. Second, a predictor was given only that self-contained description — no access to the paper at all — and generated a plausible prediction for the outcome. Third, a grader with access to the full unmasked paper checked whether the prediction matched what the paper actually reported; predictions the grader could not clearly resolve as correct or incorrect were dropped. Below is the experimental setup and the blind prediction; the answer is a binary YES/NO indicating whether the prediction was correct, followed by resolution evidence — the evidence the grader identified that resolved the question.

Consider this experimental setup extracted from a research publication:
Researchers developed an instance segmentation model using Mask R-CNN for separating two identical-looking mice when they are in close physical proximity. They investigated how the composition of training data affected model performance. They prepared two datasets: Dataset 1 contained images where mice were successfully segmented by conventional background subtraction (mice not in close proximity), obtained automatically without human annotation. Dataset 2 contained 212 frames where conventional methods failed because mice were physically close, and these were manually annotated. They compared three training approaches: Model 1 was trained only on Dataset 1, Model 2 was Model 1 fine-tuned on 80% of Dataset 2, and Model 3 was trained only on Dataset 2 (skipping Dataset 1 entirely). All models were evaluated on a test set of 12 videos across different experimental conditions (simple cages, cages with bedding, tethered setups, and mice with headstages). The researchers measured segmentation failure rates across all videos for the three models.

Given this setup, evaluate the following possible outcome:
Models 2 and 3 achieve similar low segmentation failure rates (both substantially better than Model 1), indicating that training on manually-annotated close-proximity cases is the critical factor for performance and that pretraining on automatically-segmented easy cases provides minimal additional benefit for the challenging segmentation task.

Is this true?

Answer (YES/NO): NO